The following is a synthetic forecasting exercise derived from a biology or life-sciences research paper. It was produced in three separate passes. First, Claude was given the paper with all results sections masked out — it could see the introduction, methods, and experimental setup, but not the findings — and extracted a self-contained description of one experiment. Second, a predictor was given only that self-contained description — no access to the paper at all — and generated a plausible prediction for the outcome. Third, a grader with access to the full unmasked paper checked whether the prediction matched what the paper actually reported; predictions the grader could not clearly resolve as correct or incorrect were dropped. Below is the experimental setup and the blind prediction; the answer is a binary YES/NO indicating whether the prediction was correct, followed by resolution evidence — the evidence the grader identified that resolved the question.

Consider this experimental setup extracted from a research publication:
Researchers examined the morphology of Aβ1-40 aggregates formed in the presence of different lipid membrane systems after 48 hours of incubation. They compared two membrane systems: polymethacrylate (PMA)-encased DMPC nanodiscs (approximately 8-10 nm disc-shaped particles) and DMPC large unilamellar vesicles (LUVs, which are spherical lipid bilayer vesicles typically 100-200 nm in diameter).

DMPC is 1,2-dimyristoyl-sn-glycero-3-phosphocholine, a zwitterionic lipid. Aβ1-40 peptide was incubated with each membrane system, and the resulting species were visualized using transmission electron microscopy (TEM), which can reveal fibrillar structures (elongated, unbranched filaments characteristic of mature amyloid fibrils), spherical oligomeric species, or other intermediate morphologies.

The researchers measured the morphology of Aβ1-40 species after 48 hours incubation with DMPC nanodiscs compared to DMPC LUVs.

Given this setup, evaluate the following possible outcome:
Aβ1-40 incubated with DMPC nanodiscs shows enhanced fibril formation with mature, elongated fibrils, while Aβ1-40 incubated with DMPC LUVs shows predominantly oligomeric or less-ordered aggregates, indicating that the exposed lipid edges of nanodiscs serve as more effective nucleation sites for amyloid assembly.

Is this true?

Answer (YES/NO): NO